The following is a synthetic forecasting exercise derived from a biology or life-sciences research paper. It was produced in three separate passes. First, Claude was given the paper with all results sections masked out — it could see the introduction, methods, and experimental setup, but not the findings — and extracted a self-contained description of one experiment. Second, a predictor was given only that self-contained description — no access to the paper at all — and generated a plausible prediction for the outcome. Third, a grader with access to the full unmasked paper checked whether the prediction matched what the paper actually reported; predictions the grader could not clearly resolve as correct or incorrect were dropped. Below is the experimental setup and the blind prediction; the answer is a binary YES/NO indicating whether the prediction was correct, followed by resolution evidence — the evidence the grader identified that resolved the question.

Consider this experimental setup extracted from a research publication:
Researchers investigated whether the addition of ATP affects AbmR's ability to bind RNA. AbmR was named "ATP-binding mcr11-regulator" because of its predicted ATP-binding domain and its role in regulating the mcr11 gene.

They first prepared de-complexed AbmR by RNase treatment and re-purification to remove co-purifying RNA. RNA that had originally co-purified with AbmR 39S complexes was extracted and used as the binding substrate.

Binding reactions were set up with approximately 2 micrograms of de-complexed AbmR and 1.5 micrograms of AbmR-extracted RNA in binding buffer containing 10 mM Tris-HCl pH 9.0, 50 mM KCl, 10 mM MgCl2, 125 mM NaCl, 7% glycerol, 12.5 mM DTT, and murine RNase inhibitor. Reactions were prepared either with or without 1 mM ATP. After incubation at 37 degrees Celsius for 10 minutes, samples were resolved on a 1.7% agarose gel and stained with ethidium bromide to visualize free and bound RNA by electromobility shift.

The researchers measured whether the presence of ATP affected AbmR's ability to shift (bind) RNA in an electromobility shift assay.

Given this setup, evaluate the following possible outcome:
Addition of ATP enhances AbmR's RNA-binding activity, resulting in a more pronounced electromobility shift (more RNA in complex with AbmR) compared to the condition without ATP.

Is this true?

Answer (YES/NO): NO